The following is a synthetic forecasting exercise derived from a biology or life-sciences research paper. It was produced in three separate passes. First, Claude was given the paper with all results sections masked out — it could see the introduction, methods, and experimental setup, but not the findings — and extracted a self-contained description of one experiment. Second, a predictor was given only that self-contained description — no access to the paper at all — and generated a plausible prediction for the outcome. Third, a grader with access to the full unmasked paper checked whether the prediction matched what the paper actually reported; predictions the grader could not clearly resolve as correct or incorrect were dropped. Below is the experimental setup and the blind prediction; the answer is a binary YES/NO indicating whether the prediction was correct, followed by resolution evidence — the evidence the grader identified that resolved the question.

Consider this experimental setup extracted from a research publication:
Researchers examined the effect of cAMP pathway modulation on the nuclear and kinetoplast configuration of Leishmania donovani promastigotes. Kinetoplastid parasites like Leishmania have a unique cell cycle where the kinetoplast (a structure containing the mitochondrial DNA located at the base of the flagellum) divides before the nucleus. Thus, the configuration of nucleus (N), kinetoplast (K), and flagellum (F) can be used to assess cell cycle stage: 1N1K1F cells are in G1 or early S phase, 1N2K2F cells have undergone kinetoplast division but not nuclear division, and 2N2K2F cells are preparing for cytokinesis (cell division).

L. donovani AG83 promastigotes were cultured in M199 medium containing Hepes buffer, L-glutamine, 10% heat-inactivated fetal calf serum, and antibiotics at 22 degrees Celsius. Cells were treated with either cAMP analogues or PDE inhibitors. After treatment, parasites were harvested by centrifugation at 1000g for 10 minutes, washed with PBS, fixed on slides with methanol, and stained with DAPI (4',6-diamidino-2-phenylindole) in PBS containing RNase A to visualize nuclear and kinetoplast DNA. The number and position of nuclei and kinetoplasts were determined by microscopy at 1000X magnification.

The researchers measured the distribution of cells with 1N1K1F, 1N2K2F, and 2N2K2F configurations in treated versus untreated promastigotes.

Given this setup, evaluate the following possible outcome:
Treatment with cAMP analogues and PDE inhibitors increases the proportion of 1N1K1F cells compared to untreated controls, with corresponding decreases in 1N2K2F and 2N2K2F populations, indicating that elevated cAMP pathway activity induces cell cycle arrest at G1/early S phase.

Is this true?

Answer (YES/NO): YES